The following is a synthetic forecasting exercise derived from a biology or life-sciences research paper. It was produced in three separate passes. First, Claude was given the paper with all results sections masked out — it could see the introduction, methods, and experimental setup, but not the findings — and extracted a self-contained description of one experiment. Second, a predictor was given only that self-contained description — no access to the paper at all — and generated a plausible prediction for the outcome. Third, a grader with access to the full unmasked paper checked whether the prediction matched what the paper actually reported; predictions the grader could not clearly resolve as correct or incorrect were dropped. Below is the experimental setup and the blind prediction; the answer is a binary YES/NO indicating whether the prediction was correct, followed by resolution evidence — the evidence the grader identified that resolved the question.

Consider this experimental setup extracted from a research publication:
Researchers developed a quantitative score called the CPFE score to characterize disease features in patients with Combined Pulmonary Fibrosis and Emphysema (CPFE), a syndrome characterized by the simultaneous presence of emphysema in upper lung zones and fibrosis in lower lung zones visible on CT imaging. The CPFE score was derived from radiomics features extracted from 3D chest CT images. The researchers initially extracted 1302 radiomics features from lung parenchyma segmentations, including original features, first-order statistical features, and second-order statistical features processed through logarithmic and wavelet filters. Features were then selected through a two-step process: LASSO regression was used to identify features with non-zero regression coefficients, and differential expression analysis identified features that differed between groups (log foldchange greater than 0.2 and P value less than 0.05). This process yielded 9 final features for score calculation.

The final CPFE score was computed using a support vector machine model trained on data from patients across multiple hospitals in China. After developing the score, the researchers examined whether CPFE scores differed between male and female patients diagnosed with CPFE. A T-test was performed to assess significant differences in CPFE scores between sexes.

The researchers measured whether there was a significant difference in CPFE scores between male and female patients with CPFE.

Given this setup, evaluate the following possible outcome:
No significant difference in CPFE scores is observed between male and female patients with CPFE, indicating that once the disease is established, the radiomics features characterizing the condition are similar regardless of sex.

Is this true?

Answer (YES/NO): NO